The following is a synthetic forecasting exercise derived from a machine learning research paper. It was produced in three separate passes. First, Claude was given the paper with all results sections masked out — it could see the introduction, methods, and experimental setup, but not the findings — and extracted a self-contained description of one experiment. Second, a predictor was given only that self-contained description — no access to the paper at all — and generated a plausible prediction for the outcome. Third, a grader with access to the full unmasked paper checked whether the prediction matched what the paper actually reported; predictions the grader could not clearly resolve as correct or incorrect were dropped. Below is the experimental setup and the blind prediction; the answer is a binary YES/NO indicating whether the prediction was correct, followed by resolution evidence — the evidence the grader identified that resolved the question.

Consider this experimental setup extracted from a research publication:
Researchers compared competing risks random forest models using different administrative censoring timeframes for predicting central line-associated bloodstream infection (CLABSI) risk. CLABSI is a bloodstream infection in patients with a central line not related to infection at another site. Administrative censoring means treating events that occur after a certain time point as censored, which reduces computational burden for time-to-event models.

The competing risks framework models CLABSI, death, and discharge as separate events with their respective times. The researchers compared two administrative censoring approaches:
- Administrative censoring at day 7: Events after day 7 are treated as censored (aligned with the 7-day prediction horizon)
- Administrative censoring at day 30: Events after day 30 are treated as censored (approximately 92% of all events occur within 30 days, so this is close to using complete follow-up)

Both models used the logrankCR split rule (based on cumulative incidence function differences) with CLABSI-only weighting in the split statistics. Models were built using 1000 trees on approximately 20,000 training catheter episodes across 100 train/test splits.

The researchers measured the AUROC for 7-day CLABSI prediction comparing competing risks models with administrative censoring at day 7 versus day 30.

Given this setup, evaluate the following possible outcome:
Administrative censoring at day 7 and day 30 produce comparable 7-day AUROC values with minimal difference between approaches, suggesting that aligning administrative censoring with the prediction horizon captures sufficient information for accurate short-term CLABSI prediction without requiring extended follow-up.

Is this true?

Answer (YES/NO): YES